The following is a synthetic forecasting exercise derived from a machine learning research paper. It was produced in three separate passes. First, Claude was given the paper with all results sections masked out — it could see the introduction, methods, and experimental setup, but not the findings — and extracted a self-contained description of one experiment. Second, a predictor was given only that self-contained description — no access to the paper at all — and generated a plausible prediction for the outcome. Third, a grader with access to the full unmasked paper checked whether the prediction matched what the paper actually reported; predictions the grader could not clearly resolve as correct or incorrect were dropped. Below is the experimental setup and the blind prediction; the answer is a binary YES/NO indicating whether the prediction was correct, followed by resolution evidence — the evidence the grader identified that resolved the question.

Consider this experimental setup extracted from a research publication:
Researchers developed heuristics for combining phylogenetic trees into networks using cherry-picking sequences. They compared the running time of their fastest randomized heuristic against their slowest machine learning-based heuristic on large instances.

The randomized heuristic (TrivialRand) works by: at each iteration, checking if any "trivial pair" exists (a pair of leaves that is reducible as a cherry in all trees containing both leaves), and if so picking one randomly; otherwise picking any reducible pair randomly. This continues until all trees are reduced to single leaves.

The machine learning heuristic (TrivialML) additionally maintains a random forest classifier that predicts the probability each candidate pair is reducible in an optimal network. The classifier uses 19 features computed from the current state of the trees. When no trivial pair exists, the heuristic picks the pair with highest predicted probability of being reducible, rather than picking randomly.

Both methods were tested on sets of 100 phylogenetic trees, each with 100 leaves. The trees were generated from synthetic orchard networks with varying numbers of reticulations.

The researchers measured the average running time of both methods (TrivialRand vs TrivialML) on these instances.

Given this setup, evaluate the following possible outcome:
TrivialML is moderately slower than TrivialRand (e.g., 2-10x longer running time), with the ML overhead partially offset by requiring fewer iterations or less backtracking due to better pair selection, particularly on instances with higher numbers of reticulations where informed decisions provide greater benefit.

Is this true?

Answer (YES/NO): NO